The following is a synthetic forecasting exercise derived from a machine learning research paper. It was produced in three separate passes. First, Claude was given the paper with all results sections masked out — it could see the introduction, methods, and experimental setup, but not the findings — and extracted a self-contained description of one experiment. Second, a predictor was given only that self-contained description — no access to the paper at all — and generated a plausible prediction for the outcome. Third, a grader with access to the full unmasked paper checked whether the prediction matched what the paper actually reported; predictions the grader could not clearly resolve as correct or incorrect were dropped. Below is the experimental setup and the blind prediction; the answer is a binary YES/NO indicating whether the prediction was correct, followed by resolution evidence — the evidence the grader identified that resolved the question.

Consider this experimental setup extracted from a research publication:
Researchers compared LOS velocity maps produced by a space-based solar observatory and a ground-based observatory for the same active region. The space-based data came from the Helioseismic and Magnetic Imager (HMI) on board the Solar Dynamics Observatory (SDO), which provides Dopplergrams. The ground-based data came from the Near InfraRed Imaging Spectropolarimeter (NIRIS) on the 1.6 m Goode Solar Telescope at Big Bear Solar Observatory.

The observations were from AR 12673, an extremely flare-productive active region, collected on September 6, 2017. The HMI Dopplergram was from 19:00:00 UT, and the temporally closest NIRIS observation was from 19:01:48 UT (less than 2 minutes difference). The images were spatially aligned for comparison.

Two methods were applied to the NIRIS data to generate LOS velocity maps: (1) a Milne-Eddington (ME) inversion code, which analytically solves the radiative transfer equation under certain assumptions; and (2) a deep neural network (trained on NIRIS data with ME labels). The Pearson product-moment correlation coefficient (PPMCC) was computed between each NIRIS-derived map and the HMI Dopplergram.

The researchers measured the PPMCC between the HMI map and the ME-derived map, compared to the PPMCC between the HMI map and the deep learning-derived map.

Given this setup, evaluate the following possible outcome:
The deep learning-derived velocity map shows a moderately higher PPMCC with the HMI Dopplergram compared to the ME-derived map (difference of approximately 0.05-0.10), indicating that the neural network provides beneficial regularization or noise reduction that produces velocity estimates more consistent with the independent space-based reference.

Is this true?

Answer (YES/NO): YES